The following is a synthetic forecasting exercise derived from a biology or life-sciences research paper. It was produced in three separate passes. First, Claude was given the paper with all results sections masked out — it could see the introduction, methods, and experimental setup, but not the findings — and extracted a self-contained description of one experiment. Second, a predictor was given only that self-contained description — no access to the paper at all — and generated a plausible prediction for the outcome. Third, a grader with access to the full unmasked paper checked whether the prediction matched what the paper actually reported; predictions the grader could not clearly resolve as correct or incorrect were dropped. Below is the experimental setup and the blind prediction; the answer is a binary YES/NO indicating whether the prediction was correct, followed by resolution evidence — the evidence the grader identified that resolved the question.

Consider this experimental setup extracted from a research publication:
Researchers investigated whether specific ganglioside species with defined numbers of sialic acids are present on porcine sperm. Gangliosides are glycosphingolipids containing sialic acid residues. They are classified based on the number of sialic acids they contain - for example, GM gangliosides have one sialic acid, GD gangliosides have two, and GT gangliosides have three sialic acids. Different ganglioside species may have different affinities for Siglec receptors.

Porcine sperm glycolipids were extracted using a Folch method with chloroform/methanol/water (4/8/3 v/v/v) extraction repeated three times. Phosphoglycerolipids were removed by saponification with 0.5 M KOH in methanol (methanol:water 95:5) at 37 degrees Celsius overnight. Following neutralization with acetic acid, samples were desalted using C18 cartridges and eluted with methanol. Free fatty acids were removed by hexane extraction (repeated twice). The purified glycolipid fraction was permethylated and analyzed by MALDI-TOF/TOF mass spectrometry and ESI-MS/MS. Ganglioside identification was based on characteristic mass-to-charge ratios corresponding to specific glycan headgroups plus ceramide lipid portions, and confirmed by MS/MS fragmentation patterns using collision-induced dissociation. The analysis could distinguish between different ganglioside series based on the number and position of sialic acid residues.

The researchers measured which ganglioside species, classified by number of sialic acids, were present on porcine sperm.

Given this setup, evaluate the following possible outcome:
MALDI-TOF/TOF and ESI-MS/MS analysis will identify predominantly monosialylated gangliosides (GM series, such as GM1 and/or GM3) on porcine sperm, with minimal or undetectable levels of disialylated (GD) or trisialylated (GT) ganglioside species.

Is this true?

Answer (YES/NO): NO